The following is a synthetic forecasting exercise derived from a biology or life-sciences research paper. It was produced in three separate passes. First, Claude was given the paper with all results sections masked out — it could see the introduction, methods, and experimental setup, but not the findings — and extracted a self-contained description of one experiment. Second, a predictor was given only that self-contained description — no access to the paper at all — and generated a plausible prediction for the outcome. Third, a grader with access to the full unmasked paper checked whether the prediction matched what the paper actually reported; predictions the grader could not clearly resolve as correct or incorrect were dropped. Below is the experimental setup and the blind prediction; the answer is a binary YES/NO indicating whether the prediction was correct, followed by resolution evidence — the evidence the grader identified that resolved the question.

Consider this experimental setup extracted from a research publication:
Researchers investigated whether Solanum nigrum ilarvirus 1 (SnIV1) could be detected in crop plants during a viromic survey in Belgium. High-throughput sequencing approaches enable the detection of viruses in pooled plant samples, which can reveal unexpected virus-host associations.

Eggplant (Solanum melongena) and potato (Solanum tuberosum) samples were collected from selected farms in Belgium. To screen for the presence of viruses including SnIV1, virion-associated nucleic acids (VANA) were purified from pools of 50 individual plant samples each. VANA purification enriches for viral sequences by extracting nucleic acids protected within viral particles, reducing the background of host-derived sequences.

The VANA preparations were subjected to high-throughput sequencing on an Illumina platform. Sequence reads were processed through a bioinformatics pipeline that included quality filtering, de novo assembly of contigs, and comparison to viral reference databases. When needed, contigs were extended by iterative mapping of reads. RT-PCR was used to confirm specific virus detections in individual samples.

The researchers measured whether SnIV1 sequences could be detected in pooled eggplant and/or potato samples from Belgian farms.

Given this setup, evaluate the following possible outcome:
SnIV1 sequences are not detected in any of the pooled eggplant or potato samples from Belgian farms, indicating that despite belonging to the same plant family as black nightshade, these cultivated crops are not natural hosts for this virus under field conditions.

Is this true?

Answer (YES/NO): NO